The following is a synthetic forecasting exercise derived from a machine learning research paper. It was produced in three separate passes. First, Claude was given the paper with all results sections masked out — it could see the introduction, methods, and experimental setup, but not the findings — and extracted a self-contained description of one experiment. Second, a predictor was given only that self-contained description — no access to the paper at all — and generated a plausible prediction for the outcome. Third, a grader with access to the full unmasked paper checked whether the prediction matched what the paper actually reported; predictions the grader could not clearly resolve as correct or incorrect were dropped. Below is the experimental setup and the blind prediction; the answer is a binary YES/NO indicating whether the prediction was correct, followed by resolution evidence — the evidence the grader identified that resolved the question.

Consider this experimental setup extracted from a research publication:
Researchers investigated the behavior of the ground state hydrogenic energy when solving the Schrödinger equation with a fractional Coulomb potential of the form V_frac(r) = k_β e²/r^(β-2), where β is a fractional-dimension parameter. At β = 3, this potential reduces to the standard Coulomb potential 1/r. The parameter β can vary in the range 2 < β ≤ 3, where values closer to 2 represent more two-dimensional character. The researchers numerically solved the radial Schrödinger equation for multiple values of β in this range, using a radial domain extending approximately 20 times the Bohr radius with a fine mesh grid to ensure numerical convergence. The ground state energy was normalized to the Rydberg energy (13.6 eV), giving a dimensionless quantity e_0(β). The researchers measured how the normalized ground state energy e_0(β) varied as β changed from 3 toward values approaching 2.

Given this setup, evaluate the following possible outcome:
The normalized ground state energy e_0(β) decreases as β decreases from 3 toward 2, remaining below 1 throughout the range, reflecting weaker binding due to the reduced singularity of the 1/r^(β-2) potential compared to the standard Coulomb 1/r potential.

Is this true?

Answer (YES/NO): NO